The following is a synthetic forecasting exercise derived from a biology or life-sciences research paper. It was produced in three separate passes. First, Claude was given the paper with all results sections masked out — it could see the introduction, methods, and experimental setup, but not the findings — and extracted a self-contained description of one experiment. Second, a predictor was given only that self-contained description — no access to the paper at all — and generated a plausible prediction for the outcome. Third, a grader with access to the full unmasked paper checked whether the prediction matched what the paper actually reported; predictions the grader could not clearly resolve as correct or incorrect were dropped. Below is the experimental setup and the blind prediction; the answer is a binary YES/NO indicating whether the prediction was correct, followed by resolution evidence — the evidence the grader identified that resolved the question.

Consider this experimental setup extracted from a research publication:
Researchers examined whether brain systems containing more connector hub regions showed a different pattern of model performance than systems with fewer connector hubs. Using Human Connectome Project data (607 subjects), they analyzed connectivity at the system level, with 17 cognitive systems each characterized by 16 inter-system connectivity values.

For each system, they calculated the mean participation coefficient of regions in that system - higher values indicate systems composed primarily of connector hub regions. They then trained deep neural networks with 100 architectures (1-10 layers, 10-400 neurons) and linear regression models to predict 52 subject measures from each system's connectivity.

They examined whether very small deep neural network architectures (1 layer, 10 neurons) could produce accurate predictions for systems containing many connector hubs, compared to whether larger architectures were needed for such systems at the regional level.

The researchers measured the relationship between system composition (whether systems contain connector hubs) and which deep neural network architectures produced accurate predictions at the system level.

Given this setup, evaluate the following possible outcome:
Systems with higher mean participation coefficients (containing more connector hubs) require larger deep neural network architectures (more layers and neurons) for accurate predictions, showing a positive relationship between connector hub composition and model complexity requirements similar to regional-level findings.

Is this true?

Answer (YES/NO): NO